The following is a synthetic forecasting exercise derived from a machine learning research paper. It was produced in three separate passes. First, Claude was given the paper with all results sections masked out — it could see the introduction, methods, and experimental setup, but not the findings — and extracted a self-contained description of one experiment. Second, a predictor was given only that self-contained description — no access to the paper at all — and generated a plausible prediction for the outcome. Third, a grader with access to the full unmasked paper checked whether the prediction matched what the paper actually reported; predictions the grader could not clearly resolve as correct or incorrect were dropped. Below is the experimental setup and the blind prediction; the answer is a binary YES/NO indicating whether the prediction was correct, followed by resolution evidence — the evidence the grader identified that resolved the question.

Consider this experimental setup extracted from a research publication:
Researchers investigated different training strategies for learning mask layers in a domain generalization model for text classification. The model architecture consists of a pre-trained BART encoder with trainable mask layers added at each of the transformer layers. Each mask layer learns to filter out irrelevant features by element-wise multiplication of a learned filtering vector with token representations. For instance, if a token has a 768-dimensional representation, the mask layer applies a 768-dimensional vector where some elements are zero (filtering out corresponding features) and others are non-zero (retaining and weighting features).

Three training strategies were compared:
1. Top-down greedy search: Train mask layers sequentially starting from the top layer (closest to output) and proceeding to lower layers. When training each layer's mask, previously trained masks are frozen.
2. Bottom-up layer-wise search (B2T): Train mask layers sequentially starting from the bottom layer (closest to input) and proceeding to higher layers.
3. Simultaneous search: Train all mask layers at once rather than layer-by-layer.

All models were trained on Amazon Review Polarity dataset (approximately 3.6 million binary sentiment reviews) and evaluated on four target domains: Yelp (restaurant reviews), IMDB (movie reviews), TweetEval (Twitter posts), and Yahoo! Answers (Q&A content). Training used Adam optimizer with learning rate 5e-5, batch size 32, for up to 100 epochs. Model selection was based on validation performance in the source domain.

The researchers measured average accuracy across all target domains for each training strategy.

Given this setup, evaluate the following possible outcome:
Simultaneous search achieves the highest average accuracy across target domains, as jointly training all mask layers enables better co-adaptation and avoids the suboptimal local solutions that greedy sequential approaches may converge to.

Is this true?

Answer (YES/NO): NO